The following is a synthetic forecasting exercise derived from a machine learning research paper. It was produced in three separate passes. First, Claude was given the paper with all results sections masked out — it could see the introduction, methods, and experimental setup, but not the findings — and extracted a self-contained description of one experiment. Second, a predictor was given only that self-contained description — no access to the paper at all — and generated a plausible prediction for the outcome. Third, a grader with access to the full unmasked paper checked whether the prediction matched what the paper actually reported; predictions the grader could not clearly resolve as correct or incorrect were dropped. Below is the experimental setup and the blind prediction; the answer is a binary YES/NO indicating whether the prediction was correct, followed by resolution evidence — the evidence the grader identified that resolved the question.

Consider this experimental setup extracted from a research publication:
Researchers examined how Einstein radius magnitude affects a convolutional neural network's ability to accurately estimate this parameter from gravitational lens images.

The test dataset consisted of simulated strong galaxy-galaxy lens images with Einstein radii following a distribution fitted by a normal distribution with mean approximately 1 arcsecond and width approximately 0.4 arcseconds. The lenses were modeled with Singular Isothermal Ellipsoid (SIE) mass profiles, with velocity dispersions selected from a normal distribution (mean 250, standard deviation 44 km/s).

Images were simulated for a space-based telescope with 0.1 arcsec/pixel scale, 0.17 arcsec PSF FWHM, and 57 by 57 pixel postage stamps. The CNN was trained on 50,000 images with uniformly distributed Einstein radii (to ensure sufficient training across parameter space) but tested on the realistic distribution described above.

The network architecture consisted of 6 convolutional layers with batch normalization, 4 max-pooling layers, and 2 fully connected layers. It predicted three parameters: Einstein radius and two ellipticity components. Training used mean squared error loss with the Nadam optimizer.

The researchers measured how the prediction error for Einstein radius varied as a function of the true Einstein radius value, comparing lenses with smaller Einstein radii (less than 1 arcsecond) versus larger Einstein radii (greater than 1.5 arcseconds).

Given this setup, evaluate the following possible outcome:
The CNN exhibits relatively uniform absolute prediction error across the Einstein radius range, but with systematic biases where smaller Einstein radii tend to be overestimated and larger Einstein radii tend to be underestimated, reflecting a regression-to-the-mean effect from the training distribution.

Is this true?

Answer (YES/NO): NO